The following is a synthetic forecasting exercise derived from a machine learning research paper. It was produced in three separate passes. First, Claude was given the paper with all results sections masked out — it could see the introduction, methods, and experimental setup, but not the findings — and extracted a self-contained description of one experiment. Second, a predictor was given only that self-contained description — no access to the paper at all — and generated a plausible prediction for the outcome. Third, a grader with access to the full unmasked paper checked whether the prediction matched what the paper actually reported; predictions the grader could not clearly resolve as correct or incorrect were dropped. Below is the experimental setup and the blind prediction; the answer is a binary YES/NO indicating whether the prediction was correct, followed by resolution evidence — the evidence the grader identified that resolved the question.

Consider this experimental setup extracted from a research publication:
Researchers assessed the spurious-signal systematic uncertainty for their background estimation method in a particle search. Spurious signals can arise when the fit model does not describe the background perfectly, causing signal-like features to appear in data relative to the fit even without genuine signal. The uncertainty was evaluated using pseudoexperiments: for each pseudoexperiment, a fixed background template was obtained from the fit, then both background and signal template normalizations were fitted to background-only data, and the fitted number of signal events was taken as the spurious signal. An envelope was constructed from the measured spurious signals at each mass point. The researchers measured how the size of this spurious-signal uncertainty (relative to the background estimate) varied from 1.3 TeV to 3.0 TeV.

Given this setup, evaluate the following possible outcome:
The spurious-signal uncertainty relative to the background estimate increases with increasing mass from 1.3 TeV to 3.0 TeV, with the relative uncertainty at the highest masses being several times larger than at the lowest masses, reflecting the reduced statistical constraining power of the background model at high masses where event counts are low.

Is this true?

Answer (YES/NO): YES